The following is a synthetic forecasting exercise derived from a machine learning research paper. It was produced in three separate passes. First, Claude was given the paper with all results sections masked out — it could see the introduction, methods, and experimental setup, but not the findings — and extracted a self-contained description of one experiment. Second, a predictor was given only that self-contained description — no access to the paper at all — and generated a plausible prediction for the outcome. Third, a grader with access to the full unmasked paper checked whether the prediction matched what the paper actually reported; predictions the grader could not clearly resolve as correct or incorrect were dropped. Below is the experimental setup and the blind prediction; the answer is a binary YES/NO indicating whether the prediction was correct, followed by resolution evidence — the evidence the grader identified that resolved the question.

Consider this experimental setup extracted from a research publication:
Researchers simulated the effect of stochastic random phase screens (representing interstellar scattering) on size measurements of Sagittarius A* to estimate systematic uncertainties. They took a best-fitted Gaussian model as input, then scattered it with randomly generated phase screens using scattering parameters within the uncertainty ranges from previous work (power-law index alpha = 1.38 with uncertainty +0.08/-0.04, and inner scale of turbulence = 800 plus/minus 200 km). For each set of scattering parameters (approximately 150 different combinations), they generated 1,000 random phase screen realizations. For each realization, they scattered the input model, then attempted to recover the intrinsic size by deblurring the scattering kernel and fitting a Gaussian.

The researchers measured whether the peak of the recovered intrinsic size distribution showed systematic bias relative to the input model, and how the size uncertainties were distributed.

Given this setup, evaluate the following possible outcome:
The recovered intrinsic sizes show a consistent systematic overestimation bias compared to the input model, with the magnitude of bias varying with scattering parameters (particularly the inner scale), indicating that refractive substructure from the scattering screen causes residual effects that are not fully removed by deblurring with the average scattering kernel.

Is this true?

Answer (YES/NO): NO